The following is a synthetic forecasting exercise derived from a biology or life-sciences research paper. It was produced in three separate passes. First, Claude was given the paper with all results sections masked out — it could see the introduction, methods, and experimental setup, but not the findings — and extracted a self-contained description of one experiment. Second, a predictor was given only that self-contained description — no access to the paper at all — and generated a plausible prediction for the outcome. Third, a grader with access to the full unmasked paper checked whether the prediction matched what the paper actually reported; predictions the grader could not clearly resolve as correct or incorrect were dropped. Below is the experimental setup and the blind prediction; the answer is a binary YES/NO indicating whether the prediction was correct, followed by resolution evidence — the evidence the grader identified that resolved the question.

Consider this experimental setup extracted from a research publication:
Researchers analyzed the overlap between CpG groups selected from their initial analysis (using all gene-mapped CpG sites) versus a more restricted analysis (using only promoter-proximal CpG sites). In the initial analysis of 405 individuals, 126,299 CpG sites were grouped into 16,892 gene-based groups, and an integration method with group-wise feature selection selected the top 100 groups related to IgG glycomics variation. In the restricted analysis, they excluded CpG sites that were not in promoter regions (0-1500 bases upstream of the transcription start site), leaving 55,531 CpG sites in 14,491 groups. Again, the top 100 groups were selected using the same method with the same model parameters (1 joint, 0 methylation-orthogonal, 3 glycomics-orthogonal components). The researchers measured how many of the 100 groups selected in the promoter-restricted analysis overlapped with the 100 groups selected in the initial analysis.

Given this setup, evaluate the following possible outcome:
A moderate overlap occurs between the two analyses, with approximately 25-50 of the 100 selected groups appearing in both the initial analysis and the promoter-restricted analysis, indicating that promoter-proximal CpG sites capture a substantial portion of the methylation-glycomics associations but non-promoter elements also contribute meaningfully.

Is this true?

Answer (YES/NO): NO